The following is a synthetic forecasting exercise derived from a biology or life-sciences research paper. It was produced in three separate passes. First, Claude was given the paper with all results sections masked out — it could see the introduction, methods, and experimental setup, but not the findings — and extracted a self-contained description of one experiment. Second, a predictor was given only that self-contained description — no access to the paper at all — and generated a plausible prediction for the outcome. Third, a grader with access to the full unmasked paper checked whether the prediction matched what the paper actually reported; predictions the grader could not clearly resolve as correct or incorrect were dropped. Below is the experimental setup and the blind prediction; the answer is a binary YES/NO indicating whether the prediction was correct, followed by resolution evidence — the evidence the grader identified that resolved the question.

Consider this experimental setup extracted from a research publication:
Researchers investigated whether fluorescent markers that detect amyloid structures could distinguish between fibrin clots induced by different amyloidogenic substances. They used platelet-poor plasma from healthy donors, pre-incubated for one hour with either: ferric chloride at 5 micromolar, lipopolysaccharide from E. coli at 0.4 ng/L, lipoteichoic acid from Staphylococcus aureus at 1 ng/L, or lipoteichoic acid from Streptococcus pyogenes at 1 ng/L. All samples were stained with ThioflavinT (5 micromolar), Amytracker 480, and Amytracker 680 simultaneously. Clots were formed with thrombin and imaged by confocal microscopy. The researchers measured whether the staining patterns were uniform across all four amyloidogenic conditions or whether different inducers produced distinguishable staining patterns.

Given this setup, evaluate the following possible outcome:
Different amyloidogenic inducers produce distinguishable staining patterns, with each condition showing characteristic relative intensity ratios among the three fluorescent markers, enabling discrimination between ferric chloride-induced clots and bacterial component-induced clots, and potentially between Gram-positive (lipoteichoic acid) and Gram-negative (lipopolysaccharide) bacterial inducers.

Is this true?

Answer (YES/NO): YES